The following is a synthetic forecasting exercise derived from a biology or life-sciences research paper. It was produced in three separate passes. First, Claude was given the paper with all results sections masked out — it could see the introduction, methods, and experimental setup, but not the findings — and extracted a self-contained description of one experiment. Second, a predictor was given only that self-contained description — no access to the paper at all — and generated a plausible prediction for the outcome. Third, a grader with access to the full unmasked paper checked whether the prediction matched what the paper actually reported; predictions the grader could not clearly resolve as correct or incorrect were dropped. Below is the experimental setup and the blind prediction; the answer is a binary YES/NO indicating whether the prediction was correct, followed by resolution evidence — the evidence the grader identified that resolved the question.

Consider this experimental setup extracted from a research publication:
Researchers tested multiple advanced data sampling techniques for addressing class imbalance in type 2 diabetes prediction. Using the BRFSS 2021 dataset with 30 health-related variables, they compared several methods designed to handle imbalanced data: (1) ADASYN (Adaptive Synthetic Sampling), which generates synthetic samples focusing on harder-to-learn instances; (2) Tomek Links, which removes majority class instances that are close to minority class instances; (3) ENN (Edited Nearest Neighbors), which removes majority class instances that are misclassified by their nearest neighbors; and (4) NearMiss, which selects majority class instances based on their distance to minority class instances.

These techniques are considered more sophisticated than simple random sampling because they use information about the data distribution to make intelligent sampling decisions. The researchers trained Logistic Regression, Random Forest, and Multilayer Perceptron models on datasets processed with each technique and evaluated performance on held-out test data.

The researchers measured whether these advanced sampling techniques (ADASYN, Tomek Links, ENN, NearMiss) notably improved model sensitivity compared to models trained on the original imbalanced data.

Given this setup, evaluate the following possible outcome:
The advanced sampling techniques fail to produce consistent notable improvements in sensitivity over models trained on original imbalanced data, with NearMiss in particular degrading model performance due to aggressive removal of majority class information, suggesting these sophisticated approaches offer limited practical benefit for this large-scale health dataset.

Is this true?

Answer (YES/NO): NO